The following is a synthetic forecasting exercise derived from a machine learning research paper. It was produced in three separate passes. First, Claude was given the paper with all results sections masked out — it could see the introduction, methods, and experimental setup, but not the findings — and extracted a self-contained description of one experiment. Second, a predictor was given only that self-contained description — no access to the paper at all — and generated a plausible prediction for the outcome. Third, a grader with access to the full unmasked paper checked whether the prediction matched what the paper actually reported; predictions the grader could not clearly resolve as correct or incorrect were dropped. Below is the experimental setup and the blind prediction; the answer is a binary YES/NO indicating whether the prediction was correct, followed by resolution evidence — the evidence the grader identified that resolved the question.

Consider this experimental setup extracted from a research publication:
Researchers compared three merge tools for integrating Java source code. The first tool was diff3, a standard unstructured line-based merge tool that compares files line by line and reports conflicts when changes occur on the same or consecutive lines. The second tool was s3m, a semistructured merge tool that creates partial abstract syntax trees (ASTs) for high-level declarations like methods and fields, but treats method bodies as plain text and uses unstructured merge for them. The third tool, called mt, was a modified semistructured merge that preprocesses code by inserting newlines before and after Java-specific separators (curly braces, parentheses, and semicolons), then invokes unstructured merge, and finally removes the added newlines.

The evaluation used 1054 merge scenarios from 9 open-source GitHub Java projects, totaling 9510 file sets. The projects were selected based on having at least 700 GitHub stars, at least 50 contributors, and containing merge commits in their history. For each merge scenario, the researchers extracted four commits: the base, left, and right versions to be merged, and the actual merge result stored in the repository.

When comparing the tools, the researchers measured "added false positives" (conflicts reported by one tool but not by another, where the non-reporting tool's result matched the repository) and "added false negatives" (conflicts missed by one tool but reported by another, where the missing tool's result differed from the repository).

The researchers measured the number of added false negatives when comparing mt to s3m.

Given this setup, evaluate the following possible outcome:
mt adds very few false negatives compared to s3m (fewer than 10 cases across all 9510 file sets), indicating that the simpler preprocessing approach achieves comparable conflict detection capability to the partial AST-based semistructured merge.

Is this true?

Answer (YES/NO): NO